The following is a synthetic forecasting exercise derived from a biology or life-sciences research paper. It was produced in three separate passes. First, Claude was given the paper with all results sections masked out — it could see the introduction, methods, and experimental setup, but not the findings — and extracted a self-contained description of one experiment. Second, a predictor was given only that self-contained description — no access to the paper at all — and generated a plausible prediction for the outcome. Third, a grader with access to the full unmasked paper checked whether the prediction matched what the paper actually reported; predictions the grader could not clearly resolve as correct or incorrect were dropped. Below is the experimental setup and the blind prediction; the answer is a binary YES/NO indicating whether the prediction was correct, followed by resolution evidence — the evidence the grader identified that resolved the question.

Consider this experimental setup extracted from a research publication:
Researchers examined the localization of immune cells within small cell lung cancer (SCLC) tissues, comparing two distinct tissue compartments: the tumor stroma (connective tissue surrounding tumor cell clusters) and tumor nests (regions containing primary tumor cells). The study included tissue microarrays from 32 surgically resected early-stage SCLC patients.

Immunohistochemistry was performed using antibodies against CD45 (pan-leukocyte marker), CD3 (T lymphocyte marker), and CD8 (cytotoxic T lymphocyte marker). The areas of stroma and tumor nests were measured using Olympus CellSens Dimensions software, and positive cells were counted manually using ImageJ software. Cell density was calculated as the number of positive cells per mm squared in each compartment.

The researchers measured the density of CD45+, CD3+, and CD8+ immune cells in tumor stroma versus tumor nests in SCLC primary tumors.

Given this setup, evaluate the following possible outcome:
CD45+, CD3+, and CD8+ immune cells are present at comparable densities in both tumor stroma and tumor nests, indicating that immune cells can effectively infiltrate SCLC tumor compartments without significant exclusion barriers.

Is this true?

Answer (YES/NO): NO